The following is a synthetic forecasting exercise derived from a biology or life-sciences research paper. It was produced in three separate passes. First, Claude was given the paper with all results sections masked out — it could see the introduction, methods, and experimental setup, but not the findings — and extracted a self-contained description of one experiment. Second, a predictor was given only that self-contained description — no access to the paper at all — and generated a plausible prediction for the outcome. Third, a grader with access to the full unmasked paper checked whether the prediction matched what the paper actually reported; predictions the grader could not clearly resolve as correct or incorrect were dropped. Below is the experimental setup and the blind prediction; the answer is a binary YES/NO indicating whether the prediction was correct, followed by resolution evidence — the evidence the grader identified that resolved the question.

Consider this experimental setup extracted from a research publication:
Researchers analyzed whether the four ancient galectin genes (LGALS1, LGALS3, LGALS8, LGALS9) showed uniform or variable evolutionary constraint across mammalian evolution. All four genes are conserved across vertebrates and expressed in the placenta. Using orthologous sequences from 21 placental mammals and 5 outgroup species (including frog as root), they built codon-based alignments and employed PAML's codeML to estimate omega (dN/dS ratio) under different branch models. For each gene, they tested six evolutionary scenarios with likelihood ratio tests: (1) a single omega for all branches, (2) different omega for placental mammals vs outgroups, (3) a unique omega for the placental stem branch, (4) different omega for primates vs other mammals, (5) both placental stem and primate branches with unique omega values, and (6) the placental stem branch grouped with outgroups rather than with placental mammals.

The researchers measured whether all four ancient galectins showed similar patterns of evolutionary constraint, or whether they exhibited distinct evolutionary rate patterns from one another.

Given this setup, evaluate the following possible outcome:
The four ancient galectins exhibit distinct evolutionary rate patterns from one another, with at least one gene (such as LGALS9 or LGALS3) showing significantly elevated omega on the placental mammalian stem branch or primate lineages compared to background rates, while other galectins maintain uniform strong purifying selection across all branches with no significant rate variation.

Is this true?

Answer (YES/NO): NO